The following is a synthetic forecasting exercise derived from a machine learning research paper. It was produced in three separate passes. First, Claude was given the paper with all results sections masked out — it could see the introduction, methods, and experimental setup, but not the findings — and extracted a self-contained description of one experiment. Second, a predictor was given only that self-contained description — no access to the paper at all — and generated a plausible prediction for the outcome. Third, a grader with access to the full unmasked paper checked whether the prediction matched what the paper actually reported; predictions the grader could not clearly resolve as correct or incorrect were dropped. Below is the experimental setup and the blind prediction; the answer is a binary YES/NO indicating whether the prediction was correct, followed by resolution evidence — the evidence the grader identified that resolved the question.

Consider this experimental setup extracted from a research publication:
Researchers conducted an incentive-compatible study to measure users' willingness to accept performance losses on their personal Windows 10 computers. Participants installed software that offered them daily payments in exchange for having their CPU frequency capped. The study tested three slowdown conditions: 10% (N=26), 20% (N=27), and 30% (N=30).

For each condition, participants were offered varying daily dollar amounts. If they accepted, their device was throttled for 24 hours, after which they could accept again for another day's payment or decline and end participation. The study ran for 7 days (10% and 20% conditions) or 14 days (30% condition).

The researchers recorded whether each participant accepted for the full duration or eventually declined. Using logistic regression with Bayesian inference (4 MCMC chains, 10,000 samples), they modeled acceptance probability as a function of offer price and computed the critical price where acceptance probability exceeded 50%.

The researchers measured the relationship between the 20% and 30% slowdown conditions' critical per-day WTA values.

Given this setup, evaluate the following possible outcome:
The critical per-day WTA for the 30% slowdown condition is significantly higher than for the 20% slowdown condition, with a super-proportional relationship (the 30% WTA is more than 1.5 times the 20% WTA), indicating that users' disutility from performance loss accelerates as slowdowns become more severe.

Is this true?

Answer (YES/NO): NO